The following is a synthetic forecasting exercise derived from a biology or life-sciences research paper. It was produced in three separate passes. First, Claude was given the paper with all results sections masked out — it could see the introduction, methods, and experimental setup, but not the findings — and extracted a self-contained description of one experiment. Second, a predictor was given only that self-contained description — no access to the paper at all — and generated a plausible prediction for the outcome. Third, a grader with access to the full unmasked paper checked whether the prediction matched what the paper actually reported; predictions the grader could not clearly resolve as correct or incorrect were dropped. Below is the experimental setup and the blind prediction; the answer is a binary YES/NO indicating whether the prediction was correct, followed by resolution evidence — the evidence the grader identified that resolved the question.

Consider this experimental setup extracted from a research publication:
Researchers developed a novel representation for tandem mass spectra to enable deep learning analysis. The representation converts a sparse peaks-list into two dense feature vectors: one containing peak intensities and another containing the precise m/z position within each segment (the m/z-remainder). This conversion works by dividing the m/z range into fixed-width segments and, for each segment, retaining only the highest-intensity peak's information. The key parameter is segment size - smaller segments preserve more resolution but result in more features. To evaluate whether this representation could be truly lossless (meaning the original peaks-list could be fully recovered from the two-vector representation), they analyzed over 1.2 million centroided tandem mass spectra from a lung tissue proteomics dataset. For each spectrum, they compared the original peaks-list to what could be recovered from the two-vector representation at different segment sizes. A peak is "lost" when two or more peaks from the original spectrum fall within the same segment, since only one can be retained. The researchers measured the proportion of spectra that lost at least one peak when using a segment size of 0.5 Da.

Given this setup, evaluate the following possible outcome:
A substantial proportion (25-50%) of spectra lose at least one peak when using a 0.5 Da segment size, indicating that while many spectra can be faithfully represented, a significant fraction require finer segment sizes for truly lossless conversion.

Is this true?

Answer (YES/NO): NO